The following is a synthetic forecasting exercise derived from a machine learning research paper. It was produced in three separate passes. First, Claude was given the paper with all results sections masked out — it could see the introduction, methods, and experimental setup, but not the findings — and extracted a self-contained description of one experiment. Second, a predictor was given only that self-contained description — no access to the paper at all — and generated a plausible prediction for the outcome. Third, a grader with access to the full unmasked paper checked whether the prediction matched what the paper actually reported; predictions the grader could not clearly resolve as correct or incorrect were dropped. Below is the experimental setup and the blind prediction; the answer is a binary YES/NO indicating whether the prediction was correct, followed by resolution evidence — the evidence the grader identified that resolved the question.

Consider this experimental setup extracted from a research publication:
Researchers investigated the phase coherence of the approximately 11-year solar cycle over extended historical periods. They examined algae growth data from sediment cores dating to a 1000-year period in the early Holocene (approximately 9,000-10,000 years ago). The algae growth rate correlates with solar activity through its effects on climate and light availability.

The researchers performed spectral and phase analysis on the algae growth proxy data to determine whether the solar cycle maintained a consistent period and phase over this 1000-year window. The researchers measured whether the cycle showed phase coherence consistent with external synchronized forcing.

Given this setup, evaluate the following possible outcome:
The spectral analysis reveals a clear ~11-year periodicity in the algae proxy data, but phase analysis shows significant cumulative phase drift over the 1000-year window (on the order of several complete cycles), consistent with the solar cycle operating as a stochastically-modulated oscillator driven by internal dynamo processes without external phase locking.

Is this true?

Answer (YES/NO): NO